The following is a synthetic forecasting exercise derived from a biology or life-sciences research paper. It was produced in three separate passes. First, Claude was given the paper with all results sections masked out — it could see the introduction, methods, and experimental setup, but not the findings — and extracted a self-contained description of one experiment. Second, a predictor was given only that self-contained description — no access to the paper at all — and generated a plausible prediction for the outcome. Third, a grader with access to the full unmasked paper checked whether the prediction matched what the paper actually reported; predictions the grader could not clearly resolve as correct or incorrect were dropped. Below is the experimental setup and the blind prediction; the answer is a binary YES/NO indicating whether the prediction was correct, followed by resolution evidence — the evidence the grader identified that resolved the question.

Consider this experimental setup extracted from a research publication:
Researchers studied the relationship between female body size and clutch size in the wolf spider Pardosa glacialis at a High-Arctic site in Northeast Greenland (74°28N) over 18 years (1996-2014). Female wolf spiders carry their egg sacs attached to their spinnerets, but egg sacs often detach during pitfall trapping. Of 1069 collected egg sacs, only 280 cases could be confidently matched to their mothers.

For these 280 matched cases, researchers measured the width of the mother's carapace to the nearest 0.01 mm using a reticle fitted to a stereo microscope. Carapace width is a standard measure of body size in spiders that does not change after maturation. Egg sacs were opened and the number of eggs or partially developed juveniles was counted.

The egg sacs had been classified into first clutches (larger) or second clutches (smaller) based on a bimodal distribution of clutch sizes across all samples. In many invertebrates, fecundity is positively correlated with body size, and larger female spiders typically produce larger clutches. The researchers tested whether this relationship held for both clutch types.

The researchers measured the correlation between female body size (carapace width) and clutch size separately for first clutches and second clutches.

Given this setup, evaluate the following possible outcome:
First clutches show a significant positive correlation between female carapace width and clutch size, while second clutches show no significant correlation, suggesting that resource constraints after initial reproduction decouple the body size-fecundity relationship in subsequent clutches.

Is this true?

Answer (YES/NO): YES